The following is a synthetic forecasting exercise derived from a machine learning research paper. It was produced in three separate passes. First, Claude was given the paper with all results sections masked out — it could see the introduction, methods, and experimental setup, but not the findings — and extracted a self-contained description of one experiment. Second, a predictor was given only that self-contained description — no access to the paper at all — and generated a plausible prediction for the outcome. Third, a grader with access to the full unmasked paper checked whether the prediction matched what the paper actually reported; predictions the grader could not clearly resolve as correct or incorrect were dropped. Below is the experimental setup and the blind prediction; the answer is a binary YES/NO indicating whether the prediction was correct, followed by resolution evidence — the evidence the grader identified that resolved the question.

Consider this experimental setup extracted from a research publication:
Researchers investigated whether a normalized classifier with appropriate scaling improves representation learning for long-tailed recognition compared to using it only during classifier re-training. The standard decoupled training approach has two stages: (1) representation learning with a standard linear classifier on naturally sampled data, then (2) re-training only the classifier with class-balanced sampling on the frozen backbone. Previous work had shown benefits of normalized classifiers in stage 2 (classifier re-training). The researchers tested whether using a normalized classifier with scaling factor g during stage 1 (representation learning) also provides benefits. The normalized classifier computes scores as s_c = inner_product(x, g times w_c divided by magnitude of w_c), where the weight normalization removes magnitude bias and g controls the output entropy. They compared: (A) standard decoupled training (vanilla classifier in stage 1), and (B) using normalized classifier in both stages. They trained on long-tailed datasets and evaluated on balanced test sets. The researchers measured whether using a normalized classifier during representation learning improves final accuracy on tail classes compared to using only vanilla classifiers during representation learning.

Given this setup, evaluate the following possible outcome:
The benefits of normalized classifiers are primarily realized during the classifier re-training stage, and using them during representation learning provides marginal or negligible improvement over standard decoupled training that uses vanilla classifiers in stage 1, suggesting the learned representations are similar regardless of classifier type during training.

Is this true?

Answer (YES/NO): NO